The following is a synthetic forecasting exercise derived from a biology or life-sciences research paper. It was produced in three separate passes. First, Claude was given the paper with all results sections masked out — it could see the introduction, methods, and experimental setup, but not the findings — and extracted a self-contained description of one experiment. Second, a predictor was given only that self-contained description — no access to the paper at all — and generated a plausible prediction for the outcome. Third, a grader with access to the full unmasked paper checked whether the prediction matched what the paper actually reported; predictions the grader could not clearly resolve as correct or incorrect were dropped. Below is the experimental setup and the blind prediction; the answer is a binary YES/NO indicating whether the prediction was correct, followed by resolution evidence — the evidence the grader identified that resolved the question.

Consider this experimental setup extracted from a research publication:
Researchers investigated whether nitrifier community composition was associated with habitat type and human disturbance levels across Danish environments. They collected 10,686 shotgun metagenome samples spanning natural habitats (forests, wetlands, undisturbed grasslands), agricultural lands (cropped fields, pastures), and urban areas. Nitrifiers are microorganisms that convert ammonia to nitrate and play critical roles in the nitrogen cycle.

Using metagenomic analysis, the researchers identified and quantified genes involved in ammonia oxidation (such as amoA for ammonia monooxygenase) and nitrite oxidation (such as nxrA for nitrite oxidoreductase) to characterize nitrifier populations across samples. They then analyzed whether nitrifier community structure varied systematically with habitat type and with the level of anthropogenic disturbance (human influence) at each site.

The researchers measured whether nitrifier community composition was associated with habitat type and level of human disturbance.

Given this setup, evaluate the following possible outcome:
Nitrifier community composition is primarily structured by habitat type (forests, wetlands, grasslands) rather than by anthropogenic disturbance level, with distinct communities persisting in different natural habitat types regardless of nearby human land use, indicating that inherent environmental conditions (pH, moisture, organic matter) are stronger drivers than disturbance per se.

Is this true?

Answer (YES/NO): NO